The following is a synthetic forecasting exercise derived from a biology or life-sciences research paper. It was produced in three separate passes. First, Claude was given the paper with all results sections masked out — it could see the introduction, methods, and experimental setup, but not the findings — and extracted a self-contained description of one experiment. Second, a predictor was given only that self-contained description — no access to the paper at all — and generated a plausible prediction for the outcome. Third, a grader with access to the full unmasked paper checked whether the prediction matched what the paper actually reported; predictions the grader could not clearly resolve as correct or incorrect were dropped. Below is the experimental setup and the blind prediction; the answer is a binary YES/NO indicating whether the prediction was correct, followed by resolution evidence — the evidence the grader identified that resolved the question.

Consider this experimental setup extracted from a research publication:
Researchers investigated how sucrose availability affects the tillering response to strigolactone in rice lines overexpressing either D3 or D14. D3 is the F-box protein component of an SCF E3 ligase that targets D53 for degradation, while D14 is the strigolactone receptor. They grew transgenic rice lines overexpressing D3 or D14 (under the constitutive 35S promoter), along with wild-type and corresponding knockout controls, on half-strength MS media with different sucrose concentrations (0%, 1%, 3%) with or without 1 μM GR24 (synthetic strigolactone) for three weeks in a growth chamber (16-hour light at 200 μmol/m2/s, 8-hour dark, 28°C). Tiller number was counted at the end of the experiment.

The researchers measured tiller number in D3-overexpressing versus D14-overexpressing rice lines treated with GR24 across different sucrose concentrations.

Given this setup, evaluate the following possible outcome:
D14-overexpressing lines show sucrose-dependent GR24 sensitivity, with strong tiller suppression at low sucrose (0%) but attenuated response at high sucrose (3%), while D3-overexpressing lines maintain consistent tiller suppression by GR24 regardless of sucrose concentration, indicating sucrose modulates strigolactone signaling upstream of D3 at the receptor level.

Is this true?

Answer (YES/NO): NO